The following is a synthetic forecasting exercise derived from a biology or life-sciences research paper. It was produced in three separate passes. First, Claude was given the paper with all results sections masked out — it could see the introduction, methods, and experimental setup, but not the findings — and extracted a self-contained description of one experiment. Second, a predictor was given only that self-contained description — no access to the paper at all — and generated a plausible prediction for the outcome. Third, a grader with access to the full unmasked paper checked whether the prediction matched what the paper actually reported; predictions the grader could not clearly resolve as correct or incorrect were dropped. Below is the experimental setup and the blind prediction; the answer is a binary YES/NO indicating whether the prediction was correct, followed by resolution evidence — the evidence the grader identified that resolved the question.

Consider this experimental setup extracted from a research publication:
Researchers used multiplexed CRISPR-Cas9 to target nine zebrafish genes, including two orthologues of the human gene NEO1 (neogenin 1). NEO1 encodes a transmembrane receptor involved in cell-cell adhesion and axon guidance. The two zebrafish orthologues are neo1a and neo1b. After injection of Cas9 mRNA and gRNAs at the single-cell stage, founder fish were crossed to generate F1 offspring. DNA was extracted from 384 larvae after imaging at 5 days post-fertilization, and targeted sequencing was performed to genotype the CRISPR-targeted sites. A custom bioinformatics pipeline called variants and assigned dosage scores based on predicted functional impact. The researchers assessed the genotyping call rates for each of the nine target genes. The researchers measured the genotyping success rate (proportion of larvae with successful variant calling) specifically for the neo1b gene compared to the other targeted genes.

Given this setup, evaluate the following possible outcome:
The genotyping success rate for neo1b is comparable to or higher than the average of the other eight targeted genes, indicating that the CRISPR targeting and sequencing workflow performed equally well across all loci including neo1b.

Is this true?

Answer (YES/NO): NO